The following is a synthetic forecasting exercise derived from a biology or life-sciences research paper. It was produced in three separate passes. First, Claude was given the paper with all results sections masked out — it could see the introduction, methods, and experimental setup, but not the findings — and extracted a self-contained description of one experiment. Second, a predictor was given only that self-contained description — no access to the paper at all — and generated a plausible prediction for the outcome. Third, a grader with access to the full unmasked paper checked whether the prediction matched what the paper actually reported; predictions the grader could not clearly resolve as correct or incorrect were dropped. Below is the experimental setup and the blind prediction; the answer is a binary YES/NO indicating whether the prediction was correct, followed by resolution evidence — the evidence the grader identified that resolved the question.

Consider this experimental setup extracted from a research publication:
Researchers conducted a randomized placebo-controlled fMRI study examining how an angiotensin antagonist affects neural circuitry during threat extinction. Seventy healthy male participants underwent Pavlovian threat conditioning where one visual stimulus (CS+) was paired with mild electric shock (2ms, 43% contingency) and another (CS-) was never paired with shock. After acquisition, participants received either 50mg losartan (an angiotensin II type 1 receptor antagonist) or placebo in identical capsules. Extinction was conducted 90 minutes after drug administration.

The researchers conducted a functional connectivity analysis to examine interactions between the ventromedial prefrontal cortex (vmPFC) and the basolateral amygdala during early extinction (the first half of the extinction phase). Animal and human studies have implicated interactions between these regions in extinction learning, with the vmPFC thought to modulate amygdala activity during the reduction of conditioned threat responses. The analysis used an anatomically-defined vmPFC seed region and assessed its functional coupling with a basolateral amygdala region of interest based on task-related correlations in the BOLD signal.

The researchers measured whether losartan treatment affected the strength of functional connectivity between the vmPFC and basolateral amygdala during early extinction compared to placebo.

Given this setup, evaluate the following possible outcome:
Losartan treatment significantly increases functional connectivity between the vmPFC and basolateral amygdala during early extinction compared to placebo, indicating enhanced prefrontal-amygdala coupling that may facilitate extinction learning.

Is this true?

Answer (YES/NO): YES